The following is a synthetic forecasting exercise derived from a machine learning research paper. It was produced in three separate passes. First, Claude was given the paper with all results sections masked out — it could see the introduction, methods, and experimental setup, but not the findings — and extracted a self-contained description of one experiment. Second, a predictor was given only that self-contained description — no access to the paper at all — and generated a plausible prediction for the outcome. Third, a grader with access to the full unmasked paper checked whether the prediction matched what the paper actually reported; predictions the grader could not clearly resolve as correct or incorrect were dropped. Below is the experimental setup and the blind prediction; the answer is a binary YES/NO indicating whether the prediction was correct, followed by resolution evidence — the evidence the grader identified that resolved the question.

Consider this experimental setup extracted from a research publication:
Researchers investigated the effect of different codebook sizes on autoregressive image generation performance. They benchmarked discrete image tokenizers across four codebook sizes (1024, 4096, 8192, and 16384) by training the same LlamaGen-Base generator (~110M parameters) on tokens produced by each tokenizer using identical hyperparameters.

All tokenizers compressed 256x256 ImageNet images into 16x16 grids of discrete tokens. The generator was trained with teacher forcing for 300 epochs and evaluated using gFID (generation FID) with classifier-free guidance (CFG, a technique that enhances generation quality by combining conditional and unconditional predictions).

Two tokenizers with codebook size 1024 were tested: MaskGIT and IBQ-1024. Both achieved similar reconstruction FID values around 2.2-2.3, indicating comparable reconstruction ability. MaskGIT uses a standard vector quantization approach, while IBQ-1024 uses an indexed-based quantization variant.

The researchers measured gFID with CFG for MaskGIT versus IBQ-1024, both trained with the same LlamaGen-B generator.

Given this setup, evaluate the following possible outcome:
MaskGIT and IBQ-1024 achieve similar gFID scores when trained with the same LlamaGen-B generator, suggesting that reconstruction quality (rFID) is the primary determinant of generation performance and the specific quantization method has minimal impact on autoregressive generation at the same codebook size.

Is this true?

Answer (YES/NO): NO